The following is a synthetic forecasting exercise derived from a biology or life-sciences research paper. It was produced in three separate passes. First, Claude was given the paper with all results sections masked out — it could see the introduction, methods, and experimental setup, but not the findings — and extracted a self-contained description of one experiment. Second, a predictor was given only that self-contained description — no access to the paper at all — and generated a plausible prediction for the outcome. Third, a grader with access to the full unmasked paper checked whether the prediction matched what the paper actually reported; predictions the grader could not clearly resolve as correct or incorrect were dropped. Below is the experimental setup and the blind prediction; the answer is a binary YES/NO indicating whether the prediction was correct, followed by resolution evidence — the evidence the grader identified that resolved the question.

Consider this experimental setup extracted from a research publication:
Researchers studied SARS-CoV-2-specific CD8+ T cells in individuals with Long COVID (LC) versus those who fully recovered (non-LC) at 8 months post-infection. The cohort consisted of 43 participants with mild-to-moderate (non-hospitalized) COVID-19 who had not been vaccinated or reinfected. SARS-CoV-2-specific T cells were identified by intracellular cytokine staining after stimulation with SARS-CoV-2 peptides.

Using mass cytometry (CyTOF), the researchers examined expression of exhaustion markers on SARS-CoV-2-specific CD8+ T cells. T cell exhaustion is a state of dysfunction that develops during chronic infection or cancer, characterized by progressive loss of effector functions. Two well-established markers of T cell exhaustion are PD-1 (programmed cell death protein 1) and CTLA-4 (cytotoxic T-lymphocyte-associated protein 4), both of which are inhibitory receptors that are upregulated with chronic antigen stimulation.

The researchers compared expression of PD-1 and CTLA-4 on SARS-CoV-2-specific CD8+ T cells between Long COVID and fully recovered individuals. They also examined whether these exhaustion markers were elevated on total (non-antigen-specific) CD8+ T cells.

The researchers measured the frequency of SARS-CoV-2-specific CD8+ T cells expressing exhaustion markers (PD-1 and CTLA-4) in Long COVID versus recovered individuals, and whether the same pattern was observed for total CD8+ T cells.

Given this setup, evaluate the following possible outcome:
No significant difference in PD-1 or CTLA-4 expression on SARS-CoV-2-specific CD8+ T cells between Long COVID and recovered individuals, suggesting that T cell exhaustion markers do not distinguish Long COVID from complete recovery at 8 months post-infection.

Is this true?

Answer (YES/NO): NO